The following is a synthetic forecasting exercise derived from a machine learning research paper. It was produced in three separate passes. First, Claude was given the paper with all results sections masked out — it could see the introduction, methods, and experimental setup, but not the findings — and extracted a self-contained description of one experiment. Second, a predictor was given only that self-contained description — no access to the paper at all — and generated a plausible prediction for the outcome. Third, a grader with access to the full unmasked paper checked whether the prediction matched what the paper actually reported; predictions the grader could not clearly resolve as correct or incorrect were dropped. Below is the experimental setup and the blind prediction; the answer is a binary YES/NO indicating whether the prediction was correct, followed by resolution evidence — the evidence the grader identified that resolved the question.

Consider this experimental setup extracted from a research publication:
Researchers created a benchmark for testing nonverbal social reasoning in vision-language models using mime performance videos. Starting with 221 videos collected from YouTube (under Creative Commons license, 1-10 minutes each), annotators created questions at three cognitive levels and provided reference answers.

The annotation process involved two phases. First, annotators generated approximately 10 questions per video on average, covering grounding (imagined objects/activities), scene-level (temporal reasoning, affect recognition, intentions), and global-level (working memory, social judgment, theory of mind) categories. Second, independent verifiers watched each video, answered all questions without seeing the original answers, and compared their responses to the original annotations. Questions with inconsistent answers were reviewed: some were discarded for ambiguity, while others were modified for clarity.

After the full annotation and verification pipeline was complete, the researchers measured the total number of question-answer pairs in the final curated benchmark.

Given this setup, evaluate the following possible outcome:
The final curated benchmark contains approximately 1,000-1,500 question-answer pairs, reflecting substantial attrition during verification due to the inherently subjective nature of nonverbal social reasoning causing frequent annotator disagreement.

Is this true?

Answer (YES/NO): NO